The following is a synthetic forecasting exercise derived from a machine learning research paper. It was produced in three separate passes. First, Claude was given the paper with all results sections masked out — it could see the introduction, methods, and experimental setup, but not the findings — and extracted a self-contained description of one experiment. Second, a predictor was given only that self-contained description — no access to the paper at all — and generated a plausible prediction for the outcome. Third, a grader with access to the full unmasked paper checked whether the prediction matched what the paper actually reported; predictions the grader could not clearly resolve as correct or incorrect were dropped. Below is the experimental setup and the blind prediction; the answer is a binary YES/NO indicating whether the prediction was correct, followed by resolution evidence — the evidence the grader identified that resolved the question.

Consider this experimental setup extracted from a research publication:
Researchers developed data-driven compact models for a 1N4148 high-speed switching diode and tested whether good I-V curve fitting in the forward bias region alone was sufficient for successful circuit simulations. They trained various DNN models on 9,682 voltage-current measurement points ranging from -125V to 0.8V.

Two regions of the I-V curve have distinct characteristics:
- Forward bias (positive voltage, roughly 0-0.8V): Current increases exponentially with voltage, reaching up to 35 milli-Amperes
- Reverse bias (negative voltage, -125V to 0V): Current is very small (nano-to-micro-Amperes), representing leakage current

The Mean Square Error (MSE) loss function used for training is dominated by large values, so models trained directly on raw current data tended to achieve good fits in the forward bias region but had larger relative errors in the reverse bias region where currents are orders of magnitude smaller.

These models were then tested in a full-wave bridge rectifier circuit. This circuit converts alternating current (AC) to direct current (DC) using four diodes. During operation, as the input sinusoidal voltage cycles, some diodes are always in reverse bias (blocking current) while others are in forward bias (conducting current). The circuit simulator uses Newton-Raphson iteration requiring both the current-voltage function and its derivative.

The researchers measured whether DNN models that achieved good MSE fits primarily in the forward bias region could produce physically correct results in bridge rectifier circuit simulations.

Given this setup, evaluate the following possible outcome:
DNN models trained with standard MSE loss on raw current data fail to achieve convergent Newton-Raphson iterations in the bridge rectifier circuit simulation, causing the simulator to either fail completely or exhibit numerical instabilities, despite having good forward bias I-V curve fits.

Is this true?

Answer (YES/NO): NO